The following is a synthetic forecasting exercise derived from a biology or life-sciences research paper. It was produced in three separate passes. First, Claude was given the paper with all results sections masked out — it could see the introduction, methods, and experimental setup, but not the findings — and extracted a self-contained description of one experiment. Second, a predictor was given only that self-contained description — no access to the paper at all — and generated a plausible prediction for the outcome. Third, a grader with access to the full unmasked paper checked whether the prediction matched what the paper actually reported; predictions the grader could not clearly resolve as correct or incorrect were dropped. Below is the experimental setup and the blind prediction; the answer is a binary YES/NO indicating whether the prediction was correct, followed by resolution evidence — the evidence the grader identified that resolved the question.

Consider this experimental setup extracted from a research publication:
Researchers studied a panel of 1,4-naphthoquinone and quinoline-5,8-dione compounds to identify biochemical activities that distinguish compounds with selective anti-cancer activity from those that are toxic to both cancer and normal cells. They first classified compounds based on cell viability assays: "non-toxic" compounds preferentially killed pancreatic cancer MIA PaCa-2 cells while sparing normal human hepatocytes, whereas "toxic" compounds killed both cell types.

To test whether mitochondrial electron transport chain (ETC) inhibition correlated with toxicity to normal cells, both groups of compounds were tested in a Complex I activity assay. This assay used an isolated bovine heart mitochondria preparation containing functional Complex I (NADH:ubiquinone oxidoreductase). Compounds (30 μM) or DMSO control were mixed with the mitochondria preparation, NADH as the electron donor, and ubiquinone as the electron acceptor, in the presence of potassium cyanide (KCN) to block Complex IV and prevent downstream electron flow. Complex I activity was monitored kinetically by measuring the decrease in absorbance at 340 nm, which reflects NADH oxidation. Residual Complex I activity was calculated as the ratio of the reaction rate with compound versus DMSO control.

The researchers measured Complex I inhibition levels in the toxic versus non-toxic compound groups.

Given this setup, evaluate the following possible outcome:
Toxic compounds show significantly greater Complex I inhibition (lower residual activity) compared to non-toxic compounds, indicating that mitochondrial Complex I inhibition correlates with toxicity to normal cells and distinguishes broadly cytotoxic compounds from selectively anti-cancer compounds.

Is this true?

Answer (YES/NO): NO